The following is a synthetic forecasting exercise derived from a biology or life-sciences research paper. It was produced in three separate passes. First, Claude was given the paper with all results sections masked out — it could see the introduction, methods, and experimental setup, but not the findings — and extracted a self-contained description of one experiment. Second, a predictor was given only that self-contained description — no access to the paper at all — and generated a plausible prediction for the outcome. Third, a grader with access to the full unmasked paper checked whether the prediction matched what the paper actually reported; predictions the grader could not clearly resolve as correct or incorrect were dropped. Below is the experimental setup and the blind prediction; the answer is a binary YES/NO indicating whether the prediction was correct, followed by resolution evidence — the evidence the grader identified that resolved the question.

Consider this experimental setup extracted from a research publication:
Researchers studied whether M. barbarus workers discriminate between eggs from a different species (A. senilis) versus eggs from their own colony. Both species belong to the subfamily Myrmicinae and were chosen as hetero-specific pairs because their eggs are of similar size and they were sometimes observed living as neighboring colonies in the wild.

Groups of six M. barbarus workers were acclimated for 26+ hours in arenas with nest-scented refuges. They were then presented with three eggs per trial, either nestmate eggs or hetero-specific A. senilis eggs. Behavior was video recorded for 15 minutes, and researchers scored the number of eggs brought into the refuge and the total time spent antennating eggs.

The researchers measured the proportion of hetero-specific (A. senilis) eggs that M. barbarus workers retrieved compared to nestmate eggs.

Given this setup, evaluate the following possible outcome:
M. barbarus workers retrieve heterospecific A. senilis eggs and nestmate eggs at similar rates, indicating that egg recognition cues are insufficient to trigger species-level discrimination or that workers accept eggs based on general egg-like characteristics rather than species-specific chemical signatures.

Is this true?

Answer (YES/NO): NO